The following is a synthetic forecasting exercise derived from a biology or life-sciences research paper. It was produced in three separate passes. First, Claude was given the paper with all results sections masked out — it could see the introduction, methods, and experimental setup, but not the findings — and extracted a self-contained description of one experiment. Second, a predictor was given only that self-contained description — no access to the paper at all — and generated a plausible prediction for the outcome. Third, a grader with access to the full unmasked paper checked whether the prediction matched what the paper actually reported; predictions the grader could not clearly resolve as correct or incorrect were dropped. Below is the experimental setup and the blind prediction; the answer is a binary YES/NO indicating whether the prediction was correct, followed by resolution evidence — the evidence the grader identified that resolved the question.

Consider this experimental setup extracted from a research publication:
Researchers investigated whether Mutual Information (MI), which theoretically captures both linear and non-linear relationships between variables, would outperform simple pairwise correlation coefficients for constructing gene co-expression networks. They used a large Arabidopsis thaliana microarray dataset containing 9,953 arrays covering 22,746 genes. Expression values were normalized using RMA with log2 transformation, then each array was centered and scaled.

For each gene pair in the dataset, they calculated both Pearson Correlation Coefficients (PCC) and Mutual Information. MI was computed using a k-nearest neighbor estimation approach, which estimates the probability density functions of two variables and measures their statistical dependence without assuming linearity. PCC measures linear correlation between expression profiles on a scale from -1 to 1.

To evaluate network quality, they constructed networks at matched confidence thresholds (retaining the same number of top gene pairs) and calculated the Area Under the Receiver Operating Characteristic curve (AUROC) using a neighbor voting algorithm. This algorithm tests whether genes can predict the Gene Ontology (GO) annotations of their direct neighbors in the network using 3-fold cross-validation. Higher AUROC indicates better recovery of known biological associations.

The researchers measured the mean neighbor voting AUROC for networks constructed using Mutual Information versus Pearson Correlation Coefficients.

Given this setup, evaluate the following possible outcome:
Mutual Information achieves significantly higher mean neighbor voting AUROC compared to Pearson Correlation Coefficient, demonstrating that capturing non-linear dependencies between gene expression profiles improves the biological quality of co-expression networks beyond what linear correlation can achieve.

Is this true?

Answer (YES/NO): NO